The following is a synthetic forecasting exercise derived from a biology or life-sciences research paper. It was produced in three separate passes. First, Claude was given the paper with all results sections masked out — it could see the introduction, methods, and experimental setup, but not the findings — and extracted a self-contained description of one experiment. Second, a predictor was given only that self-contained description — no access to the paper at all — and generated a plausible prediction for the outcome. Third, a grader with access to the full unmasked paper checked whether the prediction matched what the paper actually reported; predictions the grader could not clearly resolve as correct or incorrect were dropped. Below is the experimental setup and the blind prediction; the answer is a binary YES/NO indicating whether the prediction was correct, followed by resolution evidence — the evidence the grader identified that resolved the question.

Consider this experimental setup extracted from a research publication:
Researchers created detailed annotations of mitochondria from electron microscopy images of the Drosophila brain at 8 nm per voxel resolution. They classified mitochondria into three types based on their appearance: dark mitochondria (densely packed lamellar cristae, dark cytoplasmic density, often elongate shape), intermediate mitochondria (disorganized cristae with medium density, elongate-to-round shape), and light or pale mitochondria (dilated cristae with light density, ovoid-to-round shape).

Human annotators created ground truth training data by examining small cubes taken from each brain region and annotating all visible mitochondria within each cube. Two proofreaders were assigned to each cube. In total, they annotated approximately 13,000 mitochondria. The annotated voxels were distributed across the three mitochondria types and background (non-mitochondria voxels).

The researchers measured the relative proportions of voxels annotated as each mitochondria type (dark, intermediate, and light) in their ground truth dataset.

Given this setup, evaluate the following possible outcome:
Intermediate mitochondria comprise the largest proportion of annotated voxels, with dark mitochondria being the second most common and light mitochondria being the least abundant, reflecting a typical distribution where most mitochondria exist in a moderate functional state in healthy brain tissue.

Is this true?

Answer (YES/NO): NO